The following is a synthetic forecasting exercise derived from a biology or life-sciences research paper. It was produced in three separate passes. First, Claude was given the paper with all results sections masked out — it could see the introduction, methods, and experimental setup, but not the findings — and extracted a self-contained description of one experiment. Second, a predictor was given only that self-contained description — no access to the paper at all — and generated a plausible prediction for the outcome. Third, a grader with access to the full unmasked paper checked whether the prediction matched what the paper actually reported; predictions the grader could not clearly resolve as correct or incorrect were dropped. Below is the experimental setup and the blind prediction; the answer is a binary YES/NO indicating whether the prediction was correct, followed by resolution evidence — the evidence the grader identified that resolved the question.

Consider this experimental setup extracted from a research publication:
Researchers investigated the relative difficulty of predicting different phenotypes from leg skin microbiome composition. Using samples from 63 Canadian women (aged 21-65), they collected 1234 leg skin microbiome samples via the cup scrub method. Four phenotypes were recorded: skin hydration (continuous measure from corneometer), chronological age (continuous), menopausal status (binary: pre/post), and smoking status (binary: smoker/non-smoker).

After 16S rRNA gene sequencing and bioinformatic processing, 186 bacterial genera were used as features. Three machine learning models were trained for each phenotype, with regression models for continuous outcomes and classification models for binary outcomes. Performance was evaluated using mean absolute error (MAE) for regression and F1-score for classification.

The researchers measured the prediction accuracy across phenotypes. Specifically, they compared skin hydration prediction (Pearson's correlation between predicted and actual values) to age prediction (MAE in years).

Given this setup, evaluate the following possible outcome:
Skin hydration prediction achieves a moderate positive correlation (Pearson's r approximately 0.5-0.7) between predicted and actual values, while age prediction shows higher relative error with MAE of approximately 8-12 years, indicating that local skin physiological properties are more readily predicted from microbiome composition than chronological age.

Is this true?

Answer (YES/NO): NO